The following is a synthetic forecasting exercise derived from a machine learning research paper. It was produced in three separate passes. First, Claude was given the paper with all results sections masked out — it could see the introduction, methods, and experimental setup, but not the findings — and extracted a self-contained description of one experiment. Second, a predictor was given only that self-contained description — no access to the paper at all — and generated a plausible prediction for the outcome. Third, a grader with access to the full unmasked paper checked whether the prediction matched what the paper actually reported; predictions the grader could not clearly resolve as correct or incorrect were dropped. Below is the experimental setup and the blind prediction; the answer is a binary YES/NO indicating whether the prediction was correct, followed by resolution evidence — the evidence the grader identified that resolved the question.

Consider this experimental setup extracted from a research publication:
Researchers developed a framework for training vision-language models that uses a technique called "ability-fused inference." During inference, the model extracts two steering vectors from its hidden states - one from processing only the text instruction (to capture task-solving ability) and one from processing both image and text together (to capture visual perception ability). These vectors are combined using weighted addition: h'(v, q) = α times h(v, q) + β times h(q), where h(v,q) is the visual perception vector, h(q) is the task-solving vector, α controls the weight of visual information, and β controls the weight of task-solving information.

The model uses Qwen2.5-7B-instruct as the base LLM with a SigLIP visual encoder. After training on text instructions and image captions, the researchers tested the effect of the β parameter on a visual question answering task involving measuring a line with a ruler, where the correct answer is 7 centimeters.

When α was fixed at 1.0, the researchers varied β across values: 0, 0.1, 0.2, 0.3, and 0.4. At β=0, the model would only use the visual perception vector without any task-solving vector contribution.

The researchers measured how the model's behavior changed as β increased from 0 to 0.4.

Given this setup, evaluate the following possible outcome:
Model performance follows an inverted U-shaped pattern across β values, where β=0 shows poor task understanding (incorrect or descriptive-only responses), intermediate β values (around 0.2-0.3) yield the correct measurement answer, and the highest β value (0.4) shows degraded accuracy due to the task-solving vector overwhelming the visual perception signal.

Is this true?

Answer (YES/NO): NO